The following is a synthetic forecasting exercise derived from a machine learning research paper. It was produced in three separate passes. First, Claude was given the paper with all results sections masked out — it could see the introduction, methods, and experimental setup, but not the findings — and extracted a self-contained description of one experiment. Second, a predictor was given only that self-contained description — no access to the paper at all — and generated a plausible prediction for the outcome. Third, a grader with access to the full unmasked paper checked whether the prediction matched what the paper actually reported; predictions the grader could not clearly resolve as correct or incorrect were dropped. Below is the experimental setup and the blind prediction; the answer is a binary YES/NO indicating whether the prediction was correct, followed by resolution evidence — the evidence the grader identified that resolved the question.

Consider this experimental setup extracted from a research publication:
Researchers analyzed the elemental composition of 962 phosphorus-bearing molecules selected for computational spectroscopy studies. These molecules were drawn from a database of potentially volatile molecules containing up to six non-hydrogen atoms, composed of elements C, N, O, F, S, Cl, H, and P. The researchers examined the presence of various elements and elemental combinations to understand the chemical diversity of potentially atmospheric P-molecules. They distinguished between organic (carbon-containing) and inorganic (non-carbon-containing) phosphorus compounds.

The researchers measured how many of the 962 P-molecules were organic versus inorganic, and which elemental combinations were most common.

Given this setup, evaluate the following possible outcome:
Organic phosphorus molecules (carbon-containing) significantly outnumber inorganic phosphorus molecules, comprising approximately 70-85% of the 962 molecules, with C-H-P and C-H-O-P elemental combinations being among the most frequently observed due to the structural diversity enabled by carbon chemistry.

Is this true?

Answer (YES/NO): NO